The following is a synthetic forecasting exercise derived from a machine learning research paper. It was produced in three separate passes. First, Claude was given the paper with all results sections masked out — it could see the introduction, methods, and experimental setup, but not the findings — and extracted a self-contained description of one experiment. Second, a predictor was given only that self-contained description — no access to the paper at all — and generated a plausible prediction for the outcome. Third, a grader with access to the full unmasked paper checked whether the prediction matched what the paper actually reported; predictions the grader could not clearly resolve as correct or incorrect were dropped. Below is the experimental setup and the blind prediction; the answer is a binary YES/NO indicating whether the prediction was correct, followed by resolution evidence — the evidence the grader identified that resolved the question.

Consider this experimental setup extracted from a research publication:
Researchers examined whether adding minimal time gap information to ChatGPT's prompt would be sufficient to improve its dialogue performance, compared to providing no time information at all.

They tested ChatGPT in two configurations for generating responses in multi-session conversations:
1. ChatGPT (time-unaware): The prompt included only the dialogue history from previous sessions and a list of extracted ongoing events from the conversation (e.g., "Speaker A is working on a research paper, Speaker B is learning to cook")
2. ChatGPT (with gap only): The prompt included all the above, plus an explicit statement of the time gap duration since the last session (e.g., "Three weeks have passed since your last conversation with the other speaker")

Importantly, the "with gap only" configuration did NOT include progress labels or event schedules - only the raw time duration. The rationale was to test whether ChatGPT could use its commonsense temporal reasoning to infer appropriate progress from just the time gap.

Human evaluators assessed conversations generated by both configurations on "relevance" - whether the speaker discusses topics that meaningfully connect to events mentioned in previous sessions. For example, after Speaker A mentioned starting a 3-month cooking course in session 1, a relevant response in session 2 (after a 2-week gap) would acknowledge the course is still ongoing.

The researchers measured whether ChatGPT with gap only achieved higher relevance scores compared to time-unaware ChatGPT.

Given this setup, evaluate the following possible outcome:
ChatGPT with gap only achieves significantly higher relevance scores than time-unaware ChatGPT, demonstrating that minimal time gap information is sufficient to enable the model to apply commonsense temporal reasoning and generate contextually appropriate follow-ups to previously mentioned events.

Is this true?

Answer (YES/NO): NO